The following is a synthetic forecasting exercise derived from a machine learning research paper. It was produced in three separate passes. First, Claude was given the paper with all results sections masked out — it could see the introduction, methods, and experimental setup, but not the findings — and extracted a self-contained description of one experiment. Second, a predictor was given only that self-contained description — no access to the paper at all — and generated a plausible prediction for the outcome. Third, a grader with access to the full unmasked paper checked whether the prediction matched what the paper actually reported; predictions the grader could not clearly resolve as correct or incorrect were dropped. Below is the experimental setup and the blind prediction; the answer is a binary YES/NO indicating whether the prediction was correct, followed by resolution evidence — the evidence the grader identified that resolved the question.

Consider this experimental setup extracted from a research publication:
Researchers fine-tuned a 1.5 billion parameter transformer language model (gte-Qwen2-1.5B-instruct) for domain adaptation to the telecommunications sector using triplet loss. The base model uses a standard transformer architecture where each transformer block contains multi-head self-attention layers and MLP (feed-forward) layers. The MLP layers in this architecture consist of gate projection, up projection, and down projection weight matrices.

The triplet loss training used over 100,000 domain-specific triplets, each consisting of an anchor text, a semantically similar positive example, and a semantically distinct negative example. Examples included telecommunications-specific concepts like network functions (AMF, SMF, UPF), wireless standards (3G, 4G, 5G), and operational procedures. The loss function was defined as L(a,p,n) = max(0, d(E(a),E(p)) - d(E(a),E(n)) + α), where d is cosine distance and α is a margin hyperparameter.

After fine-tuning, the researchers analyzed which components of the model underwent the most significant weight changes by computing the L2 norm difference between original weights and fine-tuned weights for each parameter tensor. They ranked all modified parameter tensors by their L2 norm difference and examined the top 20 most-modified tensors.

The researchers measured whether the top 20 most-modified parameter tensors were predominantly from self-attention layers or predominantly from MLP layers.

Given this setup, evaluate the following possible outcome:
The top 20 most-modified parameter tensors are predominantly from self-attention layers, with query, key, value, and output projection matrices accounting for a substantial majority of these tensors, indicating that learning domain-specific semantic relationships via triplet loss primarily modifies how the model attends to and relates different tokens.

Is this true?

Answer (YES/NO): NO